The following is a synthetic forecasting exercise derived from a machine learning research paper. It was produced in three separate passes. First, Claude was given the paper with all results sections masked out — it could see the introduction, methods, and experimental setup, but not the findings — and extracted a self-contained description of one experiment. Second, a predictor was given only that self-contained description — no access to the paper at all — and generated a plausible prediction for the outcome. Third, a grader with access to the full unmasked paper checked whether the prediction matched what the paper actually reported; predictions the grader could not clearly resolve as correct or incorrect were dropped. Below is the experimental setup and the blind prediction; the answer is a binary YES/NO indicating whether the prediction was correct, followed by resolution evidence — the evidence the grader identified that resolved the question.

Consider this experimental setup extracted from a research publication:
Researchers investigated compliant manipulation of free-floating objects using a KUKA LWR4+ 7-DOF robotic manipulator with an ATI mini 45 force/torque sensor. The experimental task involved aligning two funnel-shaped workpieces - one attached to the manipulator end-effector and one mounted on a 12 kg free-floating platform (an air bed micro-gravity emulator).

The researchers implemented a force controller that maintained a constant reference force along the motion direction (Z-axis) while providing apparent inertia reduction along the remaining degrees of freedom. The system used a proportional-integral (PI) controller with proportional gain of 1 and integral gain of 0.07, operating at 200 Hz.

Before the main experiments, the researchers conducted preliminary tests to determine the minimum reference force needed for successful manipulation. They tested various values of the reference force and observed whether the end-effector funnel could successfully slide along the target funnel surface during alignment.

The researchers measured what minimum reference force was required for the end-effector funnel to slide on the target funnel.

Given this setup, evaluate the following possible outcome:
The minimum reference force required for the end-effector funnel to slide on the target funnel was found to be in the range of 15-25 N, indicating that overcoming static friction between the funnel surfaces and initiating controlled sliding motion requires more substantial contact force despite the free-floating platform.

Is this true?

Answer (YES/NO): NO